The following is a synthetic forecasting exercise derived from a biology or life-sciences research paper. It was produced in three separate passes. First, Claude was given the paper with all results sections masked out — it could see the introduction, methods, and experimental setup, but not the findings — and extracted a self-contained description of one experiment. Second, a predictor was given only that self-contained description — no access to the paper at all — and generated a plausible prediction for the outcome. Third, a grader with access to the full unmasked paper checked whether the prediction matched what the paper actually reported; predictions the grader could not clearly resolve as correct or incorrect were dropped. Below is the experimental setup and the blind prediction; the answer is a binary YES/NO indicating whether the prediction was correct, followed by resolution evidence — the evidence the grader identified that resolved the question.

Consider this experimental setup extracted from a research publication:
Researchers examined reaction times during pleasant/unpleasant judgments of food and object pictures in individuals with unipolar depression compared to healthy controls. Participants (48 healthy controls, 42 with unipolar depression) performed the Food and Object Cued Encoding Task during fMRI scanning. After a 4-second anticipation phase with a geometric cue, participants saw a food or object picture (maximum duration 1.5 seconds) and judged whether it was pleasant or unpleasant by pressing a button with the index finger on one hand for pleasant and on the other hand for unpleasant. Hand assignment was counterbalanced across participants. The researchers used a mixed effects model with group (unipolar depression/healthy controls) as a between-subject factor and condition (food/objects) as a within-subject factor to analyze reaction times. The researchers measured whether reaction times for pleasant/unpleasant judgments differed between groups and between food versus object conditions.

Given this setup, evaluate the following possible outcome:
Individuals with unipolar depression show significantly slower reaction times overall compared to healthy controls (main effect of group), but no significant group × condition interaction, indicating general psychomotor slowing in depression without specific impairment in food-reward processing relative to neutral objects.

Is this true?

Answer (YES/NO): NO